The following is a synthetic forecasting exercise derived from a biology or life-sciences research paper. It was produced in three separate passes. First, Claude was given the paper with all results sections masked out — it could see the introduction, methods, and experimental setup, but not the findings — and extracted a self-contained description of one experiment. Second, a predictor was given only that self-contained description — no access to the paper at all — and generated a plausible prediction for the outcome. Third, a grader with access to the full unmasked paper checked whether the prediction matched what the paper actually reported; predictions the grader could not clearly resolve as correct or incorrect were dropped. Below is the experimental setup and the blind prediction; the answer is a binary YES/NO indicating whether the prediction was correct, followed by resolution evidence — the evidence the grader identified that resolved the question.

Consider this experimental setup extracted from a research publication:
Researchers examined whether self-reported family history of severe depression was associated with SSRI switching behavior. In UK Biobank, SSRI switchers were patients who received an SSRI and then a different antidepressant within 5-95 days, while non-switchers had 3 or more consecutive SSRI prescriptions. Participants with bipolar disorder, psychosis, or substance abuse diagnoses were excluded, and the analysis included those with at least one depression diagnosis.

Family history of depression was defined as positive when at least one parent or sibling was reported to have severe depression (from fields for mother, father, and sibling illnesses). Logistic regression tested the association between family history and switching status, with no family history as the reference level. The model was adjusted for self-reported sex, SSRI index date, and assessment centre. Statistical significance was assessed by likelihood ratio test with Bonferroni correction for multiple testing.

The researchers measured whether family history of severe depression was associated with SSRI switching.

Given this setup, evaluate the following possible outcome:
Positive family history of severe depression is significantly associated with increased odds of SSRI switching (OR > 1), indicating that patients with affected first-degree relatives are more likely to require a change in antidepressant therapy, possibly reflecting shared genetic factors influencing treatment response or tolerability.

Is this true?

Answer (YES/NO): NO